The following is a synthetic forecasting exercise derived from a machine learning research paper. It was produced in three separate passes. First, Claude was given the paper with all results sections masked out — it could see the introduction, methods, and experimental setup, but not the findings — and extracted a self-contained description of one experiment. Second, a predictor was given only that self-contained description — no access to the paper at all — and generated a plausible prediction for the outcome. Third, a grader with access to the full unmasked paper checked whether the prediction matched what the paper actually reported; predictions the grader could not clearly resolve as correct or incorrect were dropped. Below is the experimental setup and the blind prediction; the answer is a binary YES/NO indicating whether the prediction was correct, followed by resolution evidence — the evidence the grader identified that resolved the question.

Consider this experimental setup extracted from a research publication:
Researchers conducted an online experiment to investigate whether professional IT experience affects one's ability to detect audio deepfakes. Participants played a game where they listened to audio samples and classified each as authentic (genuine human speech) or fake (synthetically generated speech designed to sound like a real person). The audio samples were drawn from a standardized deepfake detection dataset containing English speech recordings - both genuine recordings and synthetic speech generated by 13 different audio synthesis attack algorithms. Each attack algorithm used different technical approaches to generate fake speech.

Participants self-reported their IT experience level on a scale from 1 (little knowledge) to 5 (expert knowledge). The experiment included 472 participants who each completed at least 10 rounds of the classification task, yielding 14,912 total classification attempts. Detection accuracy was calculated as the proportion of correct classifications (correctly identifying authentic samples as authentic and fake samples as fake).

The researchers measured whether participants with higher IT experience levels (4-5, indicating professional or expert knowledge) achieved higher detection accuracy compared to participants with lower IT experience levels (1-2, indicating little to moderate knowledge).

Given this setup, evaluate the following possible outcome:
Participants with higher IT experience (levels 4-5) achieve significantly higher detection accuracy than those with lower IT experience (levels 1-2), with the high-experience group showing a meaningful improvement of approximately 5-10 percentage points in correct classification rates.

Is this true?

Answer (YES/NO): NO